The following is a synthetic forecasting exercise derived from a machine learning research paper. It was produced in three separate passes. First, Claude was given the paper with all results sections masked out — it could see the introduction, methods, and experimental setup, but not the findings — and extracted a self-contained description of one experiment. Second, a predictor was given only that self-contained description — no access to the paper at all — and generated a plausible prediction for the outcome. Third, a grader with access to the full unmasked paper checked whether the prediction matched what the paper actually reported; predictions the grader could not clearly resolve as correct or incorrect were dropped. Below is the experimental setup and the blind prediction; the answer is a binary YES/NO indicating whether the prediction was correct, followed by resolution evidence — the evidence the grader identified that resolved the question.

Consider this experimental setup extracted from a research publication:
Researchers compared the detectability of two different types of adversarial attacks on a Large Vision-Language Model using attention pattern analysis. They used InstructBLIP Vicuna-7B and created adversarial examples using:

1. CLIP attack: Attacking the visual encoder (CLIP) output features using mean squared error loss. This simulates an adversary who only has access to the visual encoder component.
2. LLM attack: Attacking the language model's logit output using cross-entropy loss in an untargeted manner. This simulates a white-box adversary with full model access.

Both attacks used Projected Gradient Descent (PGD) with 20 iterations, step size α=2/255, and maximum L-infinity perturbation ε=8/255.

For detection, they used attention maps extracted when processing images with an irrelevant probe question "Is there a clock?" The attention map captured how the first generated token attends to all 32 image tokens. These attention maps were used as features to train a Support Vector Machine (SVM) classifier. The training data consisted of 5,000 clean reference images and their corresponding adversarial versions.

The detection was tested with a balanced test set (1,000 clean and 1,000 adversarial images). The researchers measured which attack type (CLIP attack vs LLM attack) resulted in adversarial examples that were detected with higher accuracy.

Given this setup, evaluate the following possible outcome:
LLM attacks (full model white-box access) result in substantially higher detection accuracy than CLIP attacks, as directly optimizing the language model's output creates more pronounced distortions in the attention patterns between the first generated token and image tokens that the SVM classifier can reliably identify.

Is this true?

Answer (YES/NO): NO